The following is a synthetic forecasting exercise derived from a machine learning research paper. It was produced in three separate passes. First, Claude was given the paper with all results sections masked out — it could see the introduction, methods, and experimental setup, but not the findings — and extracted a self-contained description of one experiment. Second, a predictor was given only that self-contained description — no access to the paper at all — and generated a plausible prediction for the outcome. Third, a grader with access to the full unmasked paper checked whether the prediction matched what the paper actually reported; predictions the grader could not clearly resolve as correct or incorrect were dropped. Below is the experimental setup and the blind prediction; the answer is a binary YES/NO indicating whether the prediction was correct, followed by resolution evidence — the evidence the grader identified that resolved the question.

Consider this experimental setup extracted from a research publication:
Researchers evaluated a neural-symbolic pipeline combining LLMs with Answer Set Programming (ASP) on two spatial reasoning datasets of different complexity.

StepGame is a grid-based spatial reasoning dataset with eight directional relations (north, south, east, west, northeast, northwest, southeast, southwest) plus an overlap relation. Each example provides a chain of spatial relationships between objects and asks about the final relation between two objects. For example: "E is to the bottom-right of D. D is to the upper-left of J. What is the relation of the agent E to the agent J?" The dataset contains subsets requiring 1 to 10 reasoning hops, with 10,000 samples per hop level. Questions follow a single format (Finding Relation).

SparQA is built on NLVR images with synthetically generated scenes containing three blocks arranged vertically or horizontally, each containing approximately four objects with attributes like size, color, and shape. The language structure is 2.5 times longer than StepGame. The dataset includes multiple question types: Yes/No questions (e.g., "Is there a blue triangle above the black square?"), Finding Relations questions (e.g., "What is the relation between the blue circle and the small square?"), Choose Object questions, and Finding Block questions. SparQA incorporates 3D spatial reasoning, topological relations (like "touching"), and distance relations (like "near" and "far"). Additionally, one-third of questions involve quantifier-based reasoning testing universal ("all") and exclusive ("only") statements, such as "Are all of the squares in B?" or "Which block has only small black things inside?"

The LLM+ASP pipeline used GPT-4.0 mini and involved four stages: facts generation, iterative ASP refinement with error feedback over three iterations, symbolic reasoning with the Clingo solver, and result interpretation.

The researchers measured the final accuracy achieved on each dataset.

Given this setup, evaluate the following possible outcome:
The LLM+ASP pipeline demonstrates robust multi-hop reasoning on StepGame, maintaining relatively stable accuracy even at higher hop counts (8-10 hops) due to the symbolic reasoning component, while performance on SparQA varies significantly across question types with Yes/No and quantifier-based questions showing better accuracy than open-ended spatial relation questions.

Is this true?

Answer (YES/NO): NO